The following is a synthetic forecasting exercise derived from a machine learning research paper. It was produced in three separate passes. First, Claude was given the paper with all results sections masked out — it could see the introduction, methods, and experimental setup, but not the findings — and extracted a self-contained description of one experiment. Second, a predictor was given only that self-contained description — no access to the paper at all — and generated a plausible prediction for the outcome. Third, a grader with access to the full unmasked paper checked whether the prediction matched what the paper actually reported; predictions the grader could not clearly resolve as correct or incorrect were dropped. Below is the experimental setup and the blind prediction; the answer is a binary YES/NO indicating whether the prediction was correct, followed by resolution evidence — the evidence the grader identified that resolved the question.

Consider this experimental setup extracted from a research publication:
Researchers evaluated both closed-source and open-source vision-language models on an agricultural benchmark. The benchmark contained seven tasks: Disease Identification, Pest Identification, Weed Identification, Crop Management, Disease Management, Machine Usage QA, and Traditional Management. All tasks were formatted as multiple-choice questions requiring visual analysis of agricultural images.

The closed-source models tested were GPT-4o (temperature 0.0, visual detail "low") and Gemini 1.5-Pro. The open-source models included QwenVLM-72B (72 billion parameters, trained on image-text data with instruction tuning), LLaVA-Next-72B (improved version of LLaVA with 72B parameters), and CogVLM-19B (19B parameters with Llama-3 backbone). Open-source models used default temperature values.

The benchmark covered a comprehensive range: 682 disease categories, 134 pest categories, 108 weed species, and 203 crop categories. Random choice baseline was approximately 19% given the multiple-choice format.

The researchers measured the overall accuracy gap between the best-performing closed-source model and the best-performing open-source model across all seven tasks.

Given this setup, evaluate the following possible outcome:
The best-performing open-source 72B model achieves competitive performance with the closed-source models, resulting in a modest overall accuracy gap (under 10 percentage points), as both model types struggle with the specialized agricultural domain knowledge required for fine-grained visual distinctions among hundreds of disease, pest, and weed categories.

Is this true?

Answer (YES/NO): YES